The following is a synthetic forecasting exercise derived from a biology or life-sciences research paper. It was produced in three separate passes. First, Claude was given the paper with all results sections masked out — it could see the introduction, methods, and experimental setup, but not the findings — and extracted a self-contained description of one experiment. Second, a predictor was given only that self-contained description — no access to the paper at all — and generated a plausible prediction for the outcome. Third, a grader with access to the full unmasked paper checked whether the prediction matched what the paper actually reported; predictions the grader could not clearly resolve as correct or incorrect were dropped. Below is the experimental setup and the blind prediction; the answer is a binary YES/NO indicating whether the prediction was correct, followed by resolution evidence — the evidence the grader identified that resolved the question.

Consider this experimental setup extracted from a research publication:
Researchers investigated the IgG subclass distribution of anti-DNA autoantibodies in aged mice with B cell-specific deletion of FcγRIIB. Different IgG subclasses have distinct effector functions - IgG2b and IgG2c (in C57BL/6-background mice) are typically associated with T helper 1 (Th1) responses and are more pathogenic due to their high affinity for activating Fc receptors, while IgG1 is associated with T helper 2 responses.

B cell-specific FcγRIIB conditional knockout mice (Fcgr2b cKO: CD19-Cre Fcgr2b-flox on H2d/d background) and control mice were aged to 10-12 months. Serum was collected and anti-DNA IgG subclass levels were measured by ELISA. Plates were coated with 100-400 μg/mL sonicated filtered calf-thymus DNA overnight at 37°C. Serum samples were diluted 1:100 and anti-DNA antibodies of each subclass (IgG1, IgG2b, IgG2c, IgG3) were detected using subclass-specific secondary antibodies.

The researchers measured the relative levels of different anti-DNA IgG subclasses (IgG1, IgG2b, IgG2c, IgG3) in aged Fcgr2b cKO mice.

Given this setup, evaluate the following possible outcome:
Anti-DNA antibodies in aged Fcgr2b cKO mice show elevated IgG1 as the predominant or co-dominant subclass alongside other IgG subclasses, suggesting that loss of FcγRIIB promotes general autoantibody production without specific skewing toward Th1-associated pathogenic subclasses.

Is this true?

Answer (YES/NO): NO